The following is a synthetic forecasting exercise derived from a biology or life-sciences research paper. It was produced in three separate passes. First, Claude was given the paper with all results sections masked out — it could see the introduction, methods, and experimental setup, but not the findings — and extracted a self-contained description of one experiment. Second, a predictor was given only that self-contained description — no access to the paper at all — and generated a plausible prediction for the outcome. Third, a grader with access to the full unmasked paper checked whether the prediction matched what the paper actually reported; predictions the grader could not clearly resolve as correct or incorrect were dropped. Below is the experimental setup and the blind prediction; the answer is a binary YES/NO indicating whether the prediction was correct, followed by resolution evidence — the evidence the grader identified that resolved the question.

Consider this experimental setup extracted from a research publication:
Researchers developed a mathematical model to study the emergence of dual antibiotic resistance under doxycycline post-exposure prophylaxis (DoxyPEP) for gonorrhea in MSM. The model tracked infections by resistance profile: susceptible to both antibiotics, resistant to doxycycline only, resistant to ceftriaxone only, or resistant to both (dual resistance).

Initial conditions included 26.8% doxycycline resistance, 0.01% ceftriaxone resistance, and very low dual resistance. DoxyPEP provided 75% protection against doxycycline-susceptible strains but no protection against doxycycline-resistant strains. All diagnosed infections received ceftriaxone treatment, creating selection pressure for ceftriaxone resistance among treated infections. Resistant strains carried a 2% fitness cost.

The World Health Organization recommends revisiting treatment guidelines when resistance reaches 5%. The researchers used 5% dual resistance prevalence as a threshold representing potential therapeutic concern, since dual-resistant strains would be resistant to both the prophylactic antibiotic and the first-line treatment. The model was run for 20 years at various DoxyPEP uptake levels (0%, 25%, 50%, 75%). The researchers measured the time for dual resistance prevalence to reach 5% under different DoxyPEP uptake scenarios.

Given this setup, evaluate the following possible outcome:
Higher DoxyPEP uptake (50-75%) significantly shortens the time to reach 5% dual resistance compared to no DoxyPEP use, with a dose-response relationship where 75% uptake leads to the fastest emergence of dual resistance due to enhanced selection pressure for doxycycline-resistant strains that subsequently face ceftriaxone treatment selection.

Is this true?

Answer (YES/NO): YES